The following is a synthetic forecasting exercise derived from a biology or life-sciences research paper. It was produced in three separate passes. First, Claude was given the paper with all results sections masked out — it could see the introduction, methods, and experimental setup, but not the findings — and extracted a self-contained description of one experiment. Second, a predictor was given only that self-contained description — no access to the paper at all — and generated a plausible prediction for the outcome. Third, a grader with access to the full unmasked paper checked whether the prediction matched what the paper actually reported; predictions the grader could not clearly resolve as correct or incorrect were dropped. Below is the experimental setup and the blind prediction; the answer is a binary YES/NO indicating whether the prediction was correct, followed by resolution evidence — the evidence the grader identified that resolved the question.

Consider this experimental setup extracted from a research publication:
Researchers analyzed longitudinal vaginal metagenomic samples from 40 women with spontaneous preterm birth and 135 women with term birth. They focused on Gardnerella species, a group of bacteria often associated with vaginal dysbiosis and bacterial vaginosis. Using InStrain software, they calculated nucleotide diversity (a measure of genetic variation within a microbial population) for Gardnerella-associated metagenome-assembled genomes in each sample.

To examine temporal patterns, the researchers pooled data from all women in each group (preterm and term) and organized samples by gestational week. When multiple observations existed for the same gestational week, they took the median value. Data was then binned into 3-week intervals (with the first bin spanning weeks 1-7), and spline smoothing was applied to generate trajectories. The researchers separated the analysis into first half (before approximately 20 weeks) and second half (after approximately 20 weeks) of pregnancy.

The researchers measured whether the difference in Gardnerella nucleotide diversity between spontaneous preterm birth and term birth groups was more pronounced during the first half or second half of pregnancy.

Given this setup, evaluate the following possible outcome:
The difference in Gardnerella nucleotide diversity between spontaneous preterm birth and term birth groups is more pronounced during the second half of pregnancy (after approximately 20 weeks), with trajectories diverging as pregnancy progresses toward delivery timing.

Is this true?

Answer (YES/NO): NO